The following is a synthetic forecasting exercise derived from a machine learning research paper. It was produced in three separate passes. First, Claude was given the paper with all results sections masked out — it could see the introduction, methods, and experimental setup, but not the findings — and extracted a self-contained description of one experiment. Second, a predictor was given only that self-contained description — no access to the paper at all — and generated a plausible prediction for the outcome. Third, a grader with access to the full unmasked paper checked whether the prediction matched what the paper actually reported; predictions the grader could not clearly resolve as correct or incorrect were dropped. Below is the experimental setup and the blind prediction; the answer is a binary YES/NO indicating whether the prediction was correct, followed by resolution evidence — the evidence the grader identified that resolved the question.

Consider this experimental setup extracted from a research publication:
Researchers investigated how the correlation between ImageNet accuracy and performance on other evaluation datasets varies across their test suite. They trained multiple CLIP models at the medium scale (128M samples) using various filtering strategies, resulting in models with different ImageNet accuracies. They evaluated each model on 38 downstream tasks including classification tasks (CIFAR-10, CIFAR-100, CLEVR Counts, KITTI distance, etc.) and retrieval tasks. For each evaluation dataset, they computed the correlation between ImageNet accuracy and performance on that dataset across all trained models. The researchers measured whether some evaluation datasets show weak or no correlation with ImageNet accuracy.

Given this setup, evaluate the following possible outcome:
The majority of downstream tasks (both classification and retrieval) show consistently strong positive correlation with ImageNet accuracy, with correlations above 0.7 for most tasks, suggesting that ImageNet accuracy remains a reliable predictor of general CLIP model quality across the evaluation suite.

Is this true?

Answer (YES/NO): NO